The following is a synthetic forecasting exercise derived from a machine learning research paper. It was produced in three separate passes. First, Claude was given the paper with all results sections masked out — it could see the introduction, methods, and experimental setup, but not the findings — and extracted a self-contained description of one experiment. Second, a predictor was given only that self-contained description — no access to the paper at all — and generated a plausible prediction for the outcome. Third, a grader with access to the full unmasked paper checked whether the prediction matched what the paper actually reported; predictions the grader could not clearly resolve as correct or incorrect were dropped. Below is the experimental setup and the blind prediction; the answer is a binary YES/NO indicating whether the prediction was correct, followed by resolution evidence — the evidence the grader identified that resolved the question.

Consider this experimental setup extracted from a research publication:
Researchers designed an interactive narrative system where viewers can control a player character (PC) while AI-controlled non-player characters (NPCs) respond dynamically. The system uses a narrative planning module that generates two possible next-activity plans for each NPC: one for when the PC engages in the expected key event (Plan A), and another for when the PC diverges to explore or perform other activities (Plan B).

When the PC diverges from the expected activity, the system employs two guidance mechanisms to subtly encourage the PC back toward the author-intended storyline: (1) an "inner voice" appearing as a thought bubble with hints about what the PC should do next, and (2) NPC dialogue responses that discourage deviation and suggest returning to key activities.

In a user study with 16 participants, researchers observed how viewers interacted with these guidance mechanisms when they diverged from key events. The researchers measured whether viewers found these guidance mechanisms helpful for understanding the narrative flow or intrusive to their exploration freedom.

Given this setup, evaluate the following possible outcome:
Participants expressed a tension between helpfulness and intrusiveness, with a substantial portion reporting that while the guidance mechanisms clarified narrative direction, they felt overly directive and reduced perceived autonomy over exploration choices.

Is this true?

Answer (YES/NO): NO